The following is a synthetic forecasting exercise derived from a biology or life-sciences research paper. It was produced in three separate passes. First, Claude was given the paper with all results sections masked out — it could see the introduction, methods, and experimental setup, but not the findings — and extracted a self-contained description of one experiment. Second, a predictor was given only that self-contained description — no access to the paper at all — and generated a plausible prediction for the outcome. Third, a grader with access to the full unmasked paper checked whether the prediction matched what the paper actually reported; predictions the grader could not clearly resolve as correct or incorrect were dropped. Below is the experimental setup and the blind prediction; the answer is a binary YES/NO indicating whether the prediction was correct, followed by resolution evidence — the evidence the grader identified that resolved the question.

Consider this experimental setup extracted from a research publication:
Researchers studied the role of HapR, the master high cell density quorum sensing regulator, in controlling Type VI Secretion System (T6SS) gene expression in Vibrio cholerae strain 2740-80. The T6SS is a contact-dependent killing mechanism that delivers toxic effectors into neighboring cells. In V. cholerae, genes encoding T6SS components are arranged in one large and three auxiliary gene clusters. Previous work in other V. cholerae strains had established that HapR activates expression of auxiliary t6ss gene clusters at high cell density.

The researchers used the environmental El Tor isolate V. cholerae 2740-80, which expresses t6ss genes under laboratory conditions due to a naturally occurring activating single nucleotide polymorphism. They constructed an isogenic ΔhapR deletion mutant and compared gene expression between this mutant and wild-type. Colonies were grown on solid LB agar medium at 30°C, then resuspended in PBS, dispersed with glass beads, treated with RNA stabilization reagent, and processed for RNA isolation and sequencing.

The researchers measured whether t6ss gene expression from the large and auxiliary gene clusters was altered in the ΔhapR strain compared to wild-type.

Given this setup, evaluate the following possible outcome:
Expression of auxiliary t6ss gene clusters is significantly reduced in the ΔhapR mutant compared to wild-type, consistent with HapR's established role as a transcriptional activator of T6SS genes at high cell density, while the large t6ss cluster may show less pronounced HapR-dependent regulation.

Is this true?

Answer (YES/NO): NO